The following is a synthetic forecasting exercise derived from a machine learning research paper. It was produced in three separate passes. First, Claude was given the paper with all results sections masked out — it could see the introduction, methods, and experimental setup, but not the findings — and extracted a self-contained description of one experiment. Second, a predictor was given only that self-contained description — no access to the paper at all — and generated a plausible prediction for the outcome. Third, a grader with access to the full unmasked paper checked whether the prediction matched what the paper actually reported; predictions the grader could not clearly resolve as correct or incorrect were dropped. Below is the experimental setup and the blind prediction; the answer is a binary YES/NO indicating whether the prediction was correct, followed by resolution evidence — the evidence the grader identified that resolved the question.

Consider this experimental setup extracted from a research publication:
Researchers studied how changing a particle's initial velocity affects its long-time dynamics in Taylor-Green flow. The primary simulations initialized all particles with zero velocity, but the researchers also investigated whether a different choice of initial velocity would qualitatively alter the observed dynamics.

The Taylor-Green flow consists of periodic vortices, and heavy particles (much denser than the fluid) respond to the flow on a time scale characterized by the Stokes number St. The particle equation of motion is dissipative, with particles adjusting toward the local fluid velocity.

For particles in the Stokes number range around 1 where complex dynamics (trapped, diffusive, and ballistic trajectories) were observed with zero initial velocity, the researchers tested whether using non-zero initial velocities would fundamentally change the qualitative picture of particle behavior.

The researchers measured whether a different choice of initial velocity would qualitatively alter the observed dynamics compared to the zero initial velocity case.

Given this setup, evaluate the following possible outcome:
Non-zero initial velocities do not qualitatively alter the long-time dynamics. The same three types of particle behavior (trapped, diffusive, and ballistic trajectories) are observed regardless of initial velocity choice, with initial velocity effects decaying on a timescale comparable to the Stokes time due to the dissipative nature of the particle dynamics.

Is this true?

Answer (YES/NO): YES